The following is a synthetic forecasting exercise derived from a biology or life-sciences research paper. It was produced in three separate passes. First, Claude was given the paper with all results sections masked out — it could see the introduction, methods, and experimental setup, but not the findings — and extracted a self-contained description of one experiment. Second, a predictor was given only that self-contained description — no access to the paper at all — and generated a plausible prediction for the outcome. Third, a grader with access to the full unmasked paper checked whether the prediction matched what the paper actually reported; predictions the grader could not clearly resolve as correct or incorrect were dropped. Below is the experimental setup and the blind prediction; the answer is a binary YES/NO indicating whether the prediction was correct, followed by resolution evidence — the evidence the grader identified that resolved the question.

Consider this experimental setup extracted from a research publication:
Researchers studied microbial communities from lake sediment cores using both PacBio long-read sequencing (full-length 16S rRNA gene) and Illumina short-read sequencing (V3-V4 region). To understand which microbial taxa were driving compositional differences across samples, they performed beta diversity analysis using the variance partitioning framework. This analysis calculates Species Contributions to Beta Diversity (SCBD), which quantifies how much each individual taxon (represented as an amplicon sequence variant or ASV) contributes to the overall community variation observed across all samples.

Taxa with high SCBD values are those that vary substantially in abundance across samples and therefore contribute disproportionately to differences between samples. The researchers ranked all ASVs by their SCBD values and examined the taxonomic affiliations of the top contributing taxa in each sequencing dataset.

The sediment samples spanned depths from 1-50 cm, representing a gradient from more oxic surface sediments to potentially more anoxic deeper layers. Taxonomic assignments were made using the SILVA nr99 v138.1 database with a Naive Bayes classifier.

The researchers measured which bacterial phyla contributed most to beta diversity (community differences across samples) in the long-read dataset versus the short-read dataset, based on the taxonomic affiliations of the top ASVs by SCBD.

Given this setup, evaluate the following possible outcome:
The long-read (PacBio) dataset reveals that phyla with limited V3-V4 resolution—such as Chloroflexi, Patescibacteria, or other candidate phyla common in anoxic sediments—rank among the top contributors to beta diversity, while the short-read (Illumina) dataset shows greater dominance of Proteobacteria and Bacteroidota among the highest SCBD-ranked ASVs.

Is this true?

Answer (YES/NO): NO